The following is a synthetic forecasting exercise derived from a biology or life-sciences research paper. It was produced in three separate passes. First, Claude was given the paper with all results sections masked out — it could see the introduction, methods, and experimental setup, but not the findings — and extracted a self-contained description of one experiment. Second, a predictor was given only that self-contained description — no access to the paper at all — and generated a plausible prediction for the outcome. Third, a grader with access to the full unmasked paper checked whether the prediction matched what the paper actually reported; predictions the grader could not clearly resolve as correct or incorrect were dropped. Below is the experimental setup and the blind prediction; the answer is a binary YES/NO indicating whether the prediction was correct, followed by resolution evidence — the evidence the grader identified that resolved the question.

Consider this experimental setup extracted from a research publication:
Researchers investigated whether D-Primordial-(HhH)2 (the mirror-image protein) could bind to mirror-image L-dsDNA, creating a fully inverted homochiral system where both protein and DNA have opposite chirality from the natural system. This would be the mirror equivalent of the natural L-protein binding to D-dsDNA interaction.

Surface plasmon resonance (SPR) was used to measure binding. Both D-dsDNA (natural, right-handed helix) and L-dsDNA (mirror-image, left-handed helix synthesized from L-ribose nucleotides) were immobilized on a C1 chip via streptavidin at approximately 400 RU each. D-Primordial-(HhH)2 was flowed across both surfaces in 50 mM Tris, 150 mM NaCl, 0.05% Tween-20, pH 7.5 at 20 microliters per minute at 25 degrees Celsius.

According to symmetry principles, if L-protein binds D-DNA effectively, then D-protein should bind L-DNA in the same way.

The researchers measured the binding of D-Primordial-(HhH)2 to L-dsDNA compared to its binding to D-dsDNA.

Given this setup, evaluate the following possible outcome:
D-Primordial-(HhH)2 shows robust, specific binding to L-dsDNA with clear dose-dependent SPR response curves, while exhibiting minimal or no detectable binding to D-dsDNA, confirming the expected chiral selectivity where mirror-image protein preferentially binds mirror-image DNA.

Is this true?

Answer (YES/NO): NO